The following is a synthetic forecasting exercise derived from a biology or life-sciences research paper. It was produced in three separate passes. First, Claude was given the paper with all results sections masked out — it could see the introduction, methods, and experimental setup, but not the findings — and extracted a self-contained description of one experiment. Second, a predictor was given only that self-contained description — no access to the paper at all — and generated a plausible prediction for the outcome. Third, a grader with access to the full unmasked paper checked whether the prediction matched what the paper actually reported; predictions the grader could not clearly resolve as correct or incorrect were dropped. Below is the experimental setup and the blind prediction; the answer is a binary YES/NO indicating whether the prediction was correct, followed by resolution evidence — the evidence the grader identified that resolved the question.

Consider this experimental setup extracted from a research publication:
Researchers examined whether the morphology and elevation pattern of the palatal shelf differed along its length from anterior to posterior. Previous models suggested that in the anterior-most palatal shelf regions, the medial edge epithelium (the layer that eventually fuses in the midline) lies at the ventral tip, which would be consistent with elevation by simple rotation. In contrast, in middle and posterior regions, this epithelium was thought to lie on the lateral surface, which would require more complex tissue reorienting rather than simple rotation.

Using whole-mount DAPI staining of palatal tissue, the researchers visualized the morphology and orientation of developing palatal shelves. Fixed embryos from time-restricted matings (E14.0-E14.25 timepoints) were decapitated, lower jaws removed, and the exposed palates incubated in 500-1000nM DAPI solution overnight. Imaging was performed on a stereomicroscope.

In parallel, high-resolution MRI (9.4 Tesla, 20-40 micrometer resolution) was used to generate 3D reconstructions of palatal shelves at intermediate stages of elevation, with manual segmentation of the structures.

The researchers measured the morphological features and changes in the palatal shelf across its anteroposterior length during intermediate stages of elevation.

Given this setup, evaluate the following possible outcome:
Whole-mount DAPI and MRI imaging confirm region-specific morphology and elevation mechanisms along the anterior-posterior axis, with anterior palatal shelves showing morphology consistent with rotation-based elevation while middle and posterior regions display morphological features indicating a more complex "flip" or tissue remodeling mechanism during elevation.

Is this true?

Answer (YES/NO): NO